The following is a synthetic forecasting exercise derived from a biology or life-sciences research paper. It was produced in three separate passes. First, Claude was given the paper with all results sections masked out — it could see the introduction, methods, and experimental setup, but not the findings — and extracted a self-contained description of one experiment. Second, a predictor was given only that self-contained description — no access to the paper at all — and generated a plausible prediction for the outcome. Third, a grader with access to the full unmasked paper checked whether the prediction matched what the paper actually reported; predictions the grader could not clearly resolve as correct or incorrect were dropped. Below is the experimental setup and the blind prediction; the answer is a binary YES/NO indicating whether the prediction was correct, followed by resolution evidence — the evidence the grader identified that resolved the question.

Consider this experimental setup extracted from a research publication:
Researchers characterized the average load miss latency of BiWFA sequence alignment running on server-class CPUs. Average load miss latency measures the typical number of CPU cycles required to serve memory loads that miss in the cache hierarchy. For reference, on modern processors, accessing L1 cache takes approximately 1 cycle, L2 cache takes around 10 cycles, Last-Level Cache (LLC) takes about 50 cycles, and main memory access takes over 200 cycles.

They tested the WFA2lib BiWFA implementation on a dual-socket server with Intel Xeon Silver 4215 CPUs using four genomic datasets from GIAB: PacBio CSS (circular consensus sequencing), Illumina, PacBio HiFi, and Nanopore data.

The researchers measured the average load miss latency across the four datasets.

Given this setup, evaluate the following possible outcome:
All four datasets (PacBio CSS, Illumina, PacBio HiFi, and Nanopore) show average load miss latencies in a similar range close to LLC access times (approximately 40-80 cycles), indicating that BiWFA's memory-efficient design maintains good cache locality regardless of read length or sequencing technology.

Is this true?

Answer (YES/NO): NO